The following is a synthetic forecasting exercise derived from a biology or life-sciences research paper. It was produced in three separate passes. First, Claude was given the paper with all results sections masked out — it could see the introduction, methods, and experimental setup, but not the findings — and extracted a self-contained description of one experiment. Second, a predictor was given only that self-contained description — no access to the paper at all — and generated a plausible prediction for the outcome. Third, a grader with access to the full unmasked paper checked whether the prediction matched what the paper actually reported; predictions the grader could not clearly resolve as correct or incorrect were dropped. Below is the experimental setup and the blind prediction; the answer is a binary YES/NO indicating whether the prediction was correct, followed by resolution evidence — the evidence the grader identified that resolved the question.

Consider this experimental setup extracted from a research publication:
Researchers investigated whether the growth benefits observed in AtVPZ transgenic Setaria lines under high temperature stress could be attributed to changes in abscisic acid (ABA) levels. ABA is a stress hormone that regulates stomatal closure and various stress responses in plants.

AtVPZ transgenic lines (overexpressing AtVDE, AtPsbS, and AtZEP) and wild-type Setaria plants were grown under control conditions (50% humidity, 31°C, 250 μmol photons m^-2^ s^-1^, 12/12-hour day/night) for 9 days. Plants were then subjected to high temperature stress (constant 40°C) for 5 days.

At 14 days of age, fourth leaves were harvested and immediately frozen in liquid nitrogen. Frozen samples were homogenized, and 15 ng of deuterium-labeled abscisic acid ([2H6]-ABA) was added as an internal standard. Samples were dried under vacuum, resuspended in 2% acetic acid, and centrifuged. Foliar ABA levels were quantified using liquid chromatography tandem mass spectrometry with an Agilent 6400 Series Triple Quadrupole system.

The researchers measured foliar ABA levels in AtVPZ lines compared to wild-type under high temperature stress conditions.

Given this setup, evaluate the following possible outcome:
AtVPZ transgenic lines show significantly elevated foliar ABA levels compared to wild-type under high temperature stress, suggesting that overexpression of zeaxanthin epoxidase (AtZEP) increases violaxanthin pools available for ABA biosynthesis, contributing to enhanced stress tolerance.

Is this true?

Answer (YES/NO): NO